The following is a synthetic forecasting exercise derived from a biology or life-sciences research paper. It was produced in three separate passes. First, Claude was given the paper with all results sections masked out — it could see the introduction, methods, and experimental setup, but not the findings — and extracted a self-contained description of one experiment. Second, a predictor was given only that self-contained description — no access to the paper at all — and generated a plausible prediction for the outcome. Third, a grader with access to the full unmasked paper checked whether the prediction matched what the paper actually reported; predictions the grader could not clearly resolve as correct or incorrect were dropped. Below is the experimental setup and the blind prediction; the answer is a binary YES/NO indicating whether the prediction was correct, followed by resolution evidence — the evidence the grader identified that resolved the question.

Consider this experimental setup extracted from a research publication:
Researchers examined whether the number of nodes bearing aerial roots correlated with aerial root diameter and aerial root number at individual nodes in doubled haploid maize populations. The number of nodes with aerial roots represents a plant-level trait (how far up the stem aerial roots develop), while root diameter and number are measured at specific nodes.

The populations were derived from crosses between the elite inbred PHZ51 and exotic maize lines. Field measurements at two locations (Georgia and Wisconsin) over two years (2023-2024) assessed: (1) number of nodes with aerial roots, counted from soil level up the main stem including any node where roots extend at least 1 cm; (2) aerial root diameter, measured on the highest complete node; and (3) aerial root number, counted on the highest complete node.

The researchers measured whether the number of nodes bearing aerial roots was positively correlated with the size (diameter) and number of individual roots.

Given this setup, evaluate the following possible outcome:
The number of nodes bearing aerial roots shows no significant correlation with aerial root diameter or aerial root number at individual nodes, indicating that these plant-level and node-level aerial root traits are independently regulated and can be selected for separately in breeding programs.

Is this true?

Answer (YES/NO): NO